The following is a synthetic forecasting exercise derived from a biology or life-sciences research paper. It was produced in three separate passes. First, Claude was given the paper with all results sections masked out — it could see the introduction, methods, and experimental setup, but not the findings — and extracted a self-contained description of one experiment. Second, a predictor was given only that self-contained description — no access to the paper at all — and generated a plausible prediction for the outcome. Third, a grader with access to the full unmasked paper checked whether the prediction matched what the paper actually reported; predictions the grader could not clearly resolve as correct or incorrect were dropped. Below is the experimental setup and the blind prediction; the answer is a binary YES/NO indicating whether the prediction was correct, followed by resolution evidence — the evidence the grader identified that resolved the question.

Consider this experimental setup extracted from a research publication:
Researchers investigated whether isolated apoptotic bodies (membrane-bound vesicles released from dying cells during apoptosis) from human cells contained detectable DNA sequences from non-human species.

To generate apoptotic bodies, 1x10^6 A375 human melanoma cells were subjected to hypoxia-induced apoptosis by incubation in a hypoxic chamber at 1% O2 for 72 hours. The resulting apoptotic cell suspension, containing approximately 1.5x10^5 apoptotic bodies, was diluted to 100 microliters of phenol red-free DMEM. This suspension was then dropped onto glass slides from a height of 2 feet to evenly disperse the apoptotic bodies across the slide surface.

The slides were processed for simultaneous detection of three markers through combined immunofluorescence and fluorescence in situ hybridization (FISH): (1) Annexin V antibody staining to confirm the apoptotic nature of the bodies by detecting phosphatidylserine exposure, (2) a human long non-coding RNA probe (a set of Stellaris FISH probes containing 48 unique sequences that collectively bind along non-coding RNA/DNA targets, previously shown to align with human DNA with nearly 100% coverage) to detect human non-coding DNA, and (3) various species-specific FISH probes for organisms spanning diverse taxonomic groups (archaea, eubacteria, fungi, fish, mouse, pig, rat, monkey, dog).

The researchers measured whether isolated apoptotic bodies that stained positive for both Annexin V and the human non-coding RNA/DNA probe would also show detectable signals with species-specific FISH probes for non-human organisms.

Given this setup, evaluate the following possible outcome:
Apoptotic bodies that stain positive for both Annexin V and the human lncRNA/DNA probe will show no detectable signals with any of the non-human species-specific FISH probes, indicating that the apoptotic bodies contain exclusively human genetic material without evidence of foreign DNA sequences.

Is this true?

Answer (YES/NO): NO